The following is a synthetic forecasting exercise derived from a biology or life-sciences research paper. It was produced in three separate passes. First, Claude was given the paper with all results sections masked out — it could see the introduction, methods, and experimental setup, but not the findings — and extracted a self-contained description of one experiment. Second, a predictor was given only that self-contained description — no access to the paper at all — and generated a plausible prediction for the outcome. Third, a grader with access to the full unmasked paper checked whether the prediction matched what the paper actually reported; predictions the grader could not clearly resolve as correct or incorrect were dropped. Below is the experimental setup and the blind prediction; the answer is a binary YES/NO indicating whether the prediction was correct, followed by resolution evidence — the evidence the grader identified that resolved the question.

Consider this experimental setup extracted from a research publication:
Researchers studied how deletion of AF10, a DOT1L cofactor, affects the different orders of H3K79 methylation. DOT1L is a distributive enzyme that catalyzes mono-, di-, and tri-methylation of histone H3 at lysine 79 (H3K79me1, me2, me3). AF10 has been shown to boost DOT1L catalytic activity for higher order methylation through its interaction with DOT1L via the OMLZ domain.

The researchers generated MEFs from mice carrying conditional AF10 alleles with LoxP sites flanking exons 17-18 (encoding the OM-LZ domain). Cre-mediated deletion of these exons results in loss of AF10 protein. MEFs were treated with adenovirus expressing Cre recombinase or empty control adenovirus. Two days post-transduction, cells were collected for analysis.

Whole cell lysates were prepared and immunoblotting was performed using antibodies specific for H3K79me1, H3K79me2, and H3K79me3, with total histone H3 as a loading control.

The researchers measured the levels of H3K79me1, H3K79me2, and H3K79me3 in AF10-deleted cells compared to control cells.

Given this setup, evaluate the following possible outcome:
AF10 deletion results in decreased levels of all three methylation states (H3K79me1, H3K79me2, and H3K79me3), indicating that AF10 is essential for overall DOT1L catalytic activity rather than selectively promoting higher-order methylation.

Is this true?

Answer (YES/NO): NO